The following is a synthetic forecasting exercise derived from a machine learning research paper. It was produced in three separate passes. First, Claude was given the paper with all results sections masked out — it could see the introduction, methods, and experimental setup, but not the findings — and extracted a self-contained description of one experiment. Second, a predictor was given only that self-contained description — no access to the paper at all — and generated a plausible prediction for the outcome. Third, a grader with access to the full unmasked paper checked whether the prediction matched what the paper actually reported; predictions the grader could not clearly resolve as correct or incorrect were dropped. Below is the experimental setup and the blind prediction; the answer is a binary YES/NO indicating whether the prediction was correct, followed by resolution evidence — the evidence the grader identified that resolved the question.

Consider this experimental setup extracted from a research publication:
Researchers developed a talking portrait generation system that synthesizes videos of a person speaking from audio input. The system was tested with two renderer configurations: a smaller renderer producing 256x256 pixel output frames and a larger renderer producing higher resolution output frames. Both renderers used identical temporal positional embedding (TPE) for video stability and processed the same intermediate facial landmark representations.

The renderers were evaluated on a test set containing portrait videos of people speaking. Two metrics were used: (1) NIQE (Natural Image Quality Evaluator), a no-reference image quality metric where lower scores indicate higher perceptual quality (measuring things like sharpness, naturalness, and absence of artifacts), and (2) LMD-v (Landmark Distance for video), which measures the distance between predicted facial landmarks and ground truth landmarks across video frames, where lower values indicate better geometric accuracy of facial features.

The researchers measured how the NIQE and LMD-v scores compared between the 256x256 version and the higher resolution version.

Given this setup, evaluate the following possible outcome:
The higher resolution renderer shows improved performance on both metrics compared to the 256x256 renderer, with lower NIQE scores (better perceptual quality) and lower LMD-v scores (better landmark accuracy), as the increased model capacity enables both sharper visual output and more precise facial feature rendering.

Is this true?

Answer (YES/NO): NO